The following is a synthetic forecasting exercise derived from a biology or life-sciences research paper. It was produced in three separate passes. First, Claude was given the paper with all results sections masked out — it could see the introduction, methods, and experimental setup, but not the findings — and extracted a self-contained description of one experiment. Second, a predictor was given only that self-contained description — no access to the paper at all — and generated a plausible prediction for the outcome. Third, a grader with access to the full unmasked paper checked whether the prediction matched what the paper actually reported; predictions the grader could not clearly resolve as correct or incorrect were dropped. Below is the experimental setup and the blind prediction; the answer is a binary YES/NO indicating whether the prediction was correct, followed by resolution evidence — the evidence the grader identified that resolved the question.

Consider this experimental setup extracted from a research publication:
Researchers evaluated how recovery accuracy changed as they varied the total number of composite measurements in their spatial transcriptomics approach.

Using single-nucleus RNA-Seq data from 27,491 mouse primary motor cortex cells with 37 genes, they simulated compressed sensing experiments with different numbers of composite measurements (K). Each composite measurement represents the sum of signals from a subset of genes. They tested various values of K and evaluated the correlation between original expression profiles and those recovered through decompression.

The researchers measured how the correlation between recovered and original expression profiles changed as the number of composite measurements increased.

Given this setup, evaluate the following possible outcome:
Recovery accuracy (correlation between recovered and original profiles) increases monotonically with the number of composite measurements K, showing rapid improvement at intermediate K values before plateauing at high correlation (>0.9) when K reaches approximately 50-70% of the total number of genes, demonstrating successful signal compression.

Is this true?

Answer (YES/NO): NO